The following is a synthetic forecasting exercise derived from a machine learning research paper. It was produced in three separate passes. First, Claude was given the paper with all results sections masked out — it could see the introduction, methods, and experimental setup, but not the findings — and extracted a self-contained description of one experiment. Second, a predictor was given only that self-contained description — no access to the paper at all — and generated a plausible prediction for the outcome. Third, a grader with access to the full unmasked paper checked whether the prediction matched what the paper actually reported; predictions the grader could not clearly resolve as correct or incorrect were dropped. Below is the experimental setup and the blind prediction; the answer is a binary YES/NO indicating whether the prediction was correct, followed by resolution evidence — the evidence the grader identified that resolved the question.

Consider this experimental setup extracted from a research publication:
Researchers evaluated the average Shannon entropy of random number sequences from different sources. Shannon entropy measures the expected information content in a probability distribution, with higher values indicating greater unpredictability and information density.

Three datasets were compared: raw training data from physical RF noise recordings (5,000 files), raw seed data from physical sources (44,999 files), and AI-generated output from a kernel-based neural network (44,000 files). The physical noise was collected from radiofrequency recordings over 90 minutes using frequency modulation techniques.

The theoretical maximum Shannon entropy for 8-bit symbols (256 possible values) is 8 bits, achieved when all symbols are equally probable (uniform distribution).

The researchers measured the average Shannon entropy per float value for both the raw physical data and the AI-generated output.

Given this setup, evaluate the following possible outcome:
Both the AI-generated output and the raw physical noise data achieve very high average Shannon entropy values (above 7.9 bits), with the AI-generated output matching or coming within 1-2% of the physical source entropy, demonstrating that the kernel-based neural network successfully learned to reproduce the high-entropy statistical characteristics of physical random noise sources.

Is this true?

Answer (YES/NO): NO